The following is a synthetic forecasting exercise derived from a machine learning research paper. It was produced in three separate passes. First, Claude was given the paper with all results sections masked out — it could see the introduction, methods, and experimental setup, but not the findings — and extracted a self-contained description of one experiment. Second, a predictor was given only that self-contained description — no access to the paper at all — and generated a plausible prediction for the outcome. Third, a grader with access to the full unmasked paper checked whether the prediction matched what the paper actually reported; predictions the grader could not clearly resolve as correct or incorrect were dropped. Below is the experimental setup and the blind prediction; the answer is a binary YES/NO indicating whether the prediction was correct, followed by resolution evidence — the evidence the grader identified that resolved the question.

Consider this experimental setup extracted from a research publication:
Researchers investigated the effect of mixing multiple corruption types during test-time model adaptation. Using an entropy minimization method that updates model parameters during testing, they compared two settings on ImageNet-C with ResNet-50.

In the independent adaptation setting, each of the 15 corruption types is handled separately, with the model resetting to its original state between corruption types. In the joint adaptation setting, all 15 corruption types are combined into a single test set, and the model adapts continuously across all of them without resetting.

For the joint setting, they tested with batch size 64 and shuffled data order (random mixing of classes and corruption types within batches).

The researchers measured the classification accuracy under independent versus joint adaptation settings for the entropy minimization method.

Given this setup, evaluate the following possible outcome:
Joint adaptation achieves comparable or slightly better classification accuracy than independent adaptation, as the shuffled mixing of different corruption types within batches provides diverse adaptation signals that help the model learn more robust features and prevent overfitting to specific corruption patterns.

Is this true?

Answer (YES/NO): NO